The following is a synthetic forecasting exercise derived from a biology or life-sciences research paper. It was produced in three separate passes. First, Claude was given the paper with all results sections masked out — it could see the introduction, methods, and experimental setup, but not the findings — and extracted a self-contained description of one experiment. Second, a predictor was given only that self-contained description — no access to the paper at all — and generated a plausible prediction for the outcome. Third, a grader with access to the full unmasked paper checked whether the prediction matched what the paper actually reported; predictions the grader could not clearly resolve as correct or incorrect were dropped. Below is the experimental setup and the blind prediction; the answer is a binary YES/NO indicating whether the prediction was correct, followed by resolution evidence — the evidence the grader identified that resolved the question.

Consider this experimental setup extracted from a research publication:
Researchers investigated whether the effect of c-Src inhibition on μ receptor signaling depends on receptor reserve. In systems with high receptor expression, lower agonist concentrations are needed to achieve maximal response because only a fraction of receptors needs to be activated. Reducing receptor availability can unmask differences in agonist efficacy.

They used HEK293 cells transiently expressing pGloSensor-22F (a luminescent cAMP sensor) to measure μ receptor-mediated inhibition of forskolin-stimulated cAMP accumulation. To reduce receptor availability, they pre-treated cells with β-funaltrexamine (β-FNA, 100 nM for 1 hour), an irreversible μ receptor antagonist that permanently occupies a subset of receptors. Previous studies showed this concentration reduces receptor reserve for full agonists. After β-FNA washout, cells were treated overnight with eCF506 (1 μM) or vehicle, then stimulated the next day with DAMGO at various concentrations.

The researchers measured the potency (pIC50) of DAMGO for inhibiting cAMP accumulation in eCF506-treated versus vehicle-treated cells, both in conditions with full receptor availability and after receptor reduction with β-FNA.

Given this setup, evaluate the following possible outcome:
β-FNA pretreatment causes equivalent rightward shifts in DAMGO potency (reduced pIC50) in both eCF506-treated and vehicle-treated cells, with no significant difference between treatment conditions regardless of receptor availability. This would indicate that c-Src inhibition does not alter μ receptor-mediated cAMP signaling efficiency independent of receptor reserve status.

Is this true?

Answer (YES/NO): YES